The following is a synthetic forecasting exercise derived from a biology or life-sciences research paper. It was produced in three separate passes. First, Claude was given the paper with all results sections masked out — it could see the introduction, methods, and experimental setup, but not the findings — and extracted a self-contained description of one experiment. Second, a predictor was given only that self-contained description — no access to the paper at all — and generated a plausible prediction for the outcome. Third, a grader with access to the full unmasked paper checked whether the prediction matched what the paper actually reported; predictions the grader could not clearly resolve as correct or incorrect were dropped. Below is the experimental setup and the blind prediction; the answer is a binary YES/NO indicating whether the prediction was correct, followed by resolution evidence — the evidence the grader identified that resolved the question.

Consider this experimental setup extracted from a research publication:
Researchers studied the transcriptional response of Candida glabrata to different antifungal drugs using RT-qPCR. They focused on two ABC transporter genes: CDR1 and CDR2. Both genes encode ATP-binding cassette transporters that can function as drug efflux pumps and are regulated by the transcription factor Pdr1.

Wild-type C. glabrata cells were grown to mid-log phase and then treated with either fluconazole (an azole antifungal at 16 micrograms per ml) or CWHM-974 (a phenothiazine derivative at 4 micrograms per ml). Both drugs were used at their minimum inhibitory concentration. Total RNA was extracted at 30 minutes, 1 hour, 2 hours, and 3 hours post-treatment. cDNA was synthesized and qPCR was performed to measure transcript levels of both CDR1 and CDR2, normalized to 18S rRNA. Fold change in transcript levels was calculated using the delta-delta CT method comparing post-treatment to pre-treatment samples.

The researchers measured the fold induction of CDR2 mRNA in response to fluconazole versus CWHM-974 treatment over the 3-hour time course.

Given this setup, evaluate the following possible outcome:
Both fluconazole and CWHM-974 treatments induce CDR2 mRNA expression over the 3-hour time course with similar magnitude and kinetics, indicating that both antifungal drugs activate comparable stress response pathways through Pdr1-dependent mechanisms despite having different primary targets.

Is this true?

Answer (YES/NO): NO